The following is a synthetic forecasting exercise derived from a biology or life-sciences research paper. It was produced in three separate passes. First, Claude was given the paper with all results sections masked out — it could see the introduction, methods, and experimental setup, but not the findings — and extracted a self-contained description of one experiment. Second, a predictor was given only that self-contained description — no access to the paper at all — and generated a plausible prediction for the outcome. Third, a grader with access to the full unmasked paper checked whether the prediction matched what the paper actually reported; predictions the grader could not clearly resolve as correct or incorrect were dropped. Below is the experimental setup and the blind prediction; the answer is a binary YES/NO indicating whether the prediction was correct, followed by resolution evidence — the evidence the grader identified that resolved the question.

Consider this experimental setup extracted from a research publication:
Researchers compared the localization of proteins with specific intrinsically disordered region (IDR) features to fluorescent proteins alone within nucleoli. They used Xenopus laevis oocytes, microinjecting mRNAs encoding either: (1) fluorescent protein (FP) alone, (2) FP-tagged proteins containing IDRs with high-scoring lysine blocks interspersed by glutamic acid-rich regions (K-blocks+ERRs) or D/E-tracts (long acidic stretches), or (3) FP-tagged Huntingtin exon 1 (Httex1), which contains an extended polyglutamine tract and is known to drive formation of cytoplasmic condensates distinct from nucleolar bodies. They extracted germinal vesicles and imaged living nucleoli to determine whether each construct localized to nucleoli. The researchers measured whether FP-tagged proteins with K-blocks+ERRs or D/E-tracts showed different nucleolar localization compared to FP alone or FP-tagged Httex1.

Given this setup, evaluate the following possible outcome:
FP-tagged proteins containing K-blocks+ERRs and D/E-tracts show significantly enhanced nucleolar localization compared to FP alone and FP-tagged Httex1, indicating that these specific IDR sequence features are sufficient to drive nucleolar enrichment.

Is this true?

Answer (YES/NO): YES